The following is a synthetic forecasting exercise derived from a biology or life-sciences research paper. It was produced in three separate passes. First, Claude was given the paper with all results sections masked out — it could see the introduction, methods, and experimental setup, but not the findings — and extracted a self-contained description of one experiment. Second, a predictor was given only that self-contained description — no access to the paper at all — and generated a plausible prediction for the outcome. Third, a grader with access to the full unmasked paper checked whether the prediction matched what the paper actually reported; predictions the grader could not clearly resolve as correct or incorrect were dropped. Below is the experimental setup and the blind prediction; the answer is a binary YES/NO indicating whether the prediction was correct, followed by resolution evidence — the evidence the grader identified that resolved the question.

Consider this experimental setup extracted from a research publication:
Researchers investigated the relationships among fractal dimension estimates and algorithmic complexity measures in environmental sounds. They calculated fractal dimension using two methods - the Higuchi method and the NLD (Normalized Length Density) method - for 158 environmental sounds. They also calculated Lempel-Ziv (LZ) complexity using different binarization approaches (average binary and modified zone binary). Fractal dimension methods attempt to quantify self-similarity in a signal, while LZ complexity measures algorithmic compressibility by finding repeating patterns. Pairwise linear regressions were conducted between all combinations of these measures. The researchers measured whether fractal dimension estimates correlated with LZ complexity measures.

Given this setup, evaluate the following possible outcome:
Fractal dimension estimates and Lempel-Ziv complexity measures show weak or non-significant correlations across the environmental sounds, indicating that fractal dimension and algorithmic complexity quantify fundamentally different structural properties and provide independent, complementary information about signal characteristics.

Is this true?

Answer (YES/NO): NO